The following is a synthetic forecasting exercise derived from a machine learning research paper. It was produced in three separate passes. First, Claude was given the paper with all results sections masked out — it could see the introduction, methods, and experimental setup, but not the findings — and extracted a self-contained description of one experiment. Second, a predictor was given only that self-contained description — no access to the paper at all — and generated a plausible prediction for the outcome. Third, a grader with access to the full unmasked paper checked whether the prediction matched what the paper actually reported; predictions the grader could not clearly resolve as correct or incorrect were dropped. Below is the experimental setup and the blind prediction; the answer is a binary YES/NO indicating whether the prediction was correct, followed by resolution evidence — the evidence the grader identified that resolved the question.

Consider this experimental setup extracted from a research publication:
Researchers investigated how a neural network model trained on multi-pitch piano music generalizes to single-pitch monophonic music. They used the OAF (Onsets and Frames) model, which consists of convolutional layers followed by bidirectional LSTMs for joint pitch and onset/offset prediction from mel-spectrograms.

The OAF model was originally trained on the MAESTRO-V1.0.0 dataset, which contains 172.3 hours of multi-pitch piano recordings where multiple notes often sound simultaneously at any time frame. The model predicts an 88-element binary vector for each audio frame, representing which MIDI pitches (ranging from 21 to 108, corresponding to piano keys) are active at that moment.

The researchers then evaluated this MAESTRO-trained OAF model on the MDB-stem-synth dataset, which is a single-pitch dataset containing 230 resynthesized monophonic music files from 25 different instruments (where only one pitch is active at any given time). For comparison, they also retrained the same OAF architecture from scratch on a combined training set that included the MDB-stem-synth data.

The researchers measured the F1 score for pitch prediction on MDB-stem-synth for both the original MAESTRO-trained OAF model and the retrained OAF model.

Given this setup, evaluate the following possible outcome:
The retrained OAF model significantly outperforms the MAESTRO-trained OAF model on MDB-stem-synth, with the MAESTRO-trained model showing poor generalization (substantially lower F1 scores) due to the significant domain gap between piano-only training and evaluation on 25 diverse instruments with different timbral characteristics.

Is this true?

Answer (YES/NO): NO